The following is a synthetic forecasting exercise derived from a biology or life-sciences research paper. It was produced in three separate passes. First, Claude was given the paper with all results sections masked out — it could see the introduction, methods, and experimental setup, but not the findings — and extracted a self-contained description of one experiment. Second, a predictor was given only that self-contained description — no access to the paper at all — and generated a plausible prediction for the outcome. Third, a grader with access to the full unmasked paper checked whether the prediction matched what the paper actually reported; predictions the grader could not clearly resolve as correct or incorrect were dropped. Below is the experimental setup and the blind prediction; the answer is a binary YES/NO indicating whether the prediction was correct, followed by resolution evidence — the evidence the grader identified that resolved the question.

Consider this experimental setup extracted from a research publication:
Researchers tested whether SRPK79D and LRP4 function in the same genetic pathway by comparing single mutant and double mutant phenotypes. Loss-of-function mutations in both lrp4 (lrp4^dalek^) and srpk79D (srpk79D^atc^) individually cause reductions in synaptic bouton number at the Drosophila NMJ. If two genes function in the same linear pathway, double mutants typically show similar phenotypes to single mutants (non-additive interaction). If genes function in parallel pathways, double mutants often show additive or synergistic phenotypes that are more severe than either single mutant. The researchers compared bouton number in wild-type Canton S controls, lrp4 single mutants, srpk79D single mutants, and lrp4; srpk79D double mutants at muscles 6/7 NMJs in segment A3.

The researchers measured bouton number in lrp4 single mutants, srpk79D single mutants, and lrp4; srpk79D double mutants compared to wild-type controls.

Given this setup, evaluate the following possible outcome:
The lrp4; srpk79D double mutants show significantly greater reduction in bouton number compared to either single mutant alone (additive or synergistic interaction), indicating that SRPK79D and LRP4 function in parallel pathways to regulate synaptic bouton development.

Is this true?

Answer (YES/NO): NO